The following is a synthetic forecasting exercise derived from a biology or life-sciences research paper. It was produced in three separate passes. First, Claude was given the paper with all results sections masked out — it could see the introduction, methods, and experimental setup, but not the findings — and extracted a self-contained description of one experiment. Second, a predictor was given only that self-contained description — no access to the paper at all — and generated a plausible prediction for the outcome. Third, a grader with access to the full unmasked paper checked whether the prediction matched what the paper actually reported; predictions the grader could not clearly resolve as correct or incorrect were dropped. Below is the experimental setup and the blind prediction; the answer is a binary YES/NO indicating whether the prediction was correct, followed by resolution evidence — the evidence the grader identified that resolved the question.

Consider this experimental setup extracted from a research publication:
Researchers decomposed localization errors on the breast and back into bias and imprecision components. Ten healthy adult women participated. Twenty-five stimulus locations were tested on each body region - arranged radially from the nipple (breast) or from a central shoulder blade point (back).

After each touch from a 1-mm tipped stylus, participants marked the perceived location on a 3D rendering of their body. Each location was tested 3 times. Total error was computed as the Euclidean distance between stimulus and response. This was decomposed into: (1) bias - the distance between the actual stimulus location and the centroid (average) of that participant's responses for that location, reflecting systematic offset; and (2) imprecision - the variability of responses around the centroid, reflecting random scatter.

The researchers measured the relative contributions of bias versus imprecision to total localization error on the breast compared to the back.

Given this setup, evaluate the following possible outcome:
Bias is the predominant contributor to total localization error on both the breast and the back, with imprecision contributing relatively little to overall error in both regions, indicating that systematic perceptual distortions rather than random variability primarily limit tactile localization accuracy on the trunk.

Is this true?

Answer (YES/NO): YES